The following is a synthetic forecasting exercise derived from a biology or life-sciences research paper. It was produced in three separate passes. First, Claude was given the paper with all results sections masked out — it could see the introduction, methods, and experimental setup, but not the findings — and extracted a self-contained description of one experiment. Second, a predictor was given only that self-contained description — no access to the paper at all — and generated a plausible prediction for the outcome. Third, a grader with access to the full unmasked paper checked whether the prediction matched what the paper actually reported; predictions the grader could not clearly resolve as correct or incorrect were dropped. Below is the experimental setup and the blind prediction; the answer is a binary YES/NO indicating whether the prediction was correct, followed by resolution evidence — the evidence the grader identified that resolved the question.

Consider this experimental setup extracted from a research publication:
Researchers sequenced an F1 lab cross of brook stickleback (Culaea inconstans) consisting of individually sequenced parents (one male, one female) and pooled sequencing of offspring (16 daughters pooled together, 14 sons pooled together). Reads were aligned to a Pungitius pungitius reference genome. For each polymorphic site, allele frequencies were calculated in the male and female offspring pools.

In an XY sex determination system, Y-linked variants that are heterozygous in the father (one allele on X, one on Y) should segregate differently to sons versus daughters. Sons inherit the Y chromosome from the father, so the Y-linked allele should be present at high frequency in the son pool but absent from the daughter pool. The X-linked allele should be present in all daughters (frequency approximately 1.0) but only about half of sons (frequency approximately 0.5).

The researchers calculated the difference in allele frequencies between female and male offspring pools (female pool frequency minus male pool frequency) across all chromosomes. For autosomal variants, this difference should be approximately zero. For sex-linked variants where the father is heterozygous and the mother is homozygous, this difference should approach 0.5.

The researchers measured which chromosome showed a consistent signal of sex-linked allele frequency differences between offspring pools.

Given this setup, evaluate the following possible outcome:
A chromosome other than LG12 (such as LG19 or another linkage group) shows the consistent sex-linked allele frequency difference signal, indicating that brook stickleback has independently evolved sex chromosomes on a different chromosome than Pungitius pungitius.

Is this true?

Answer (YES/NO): YES